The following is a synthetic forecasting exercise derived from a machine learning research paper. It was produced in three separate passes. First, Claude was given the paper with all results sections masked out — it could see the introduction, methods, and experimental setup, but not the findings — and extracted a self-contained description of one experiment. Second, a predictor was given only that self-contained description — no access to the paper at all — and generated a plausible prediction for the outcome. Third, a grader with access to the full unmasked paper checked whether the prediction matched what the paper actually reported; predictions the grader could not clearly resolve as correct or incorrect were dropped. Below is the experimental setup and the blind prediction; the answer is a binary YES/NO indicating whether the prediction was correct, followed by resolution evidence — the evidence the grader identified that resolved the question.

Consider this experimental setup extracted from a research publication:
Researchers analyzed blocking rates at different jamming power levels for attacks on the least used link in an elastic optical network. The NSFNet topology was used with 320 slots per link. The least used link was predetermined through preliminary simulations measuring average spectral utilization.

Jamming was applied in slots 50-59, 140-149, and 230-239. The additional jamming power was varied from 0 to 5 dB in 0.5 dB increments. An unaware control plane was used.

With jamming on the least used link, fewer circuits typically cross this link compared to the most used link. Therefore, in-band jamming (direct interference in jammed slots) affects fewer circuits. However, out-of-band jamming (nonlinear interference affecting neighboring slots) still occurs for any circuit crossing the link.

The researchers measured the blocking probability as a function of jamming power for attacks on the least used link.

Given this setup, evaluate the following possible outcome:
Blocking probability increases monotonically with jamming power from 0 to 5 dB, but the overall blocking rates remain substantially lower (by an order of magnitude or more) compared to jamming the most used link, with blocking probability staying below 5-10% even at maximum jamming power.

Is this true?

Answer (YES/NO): NO